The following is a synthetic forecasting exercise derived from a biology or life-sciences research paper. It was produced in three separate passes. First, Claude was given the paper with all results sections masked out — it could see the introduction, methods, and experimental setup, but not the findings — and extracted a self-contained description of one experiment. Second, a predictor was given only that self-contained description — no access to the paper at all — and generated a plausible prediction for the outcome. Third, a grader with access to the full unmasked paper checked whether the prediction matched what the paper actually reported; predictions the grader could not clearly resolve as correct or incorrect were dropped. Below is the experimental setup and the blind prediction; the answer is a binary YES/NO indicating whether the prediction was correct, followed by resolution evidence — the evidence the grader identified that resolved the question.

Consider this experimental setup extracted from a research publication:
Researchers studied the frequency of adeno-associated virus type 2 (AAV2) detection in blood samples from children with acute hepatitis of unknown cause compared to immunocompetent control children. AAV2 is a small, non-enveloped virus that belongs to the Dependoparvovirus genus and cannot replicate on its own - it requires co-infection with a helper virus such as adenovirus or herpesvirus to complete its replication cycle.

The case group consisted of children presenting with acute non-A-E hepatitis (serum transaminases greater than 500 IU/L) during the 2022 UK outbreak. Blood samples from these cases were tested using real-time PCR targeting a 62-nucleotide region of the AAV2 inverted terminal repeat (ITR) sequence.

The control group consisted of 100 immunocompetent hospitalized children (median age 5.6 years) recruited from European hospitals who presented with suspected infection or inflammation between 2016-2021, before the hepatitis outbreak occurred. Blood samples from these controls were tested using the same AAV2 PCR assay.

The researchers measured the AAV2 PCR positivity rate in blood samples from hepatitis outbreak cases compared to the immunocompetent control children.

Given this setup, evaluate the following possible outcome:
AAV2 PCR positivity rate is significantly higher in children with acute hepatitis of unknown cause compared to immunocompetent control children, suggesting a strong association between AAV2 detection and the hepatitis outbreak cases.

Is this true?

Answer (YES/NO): YES